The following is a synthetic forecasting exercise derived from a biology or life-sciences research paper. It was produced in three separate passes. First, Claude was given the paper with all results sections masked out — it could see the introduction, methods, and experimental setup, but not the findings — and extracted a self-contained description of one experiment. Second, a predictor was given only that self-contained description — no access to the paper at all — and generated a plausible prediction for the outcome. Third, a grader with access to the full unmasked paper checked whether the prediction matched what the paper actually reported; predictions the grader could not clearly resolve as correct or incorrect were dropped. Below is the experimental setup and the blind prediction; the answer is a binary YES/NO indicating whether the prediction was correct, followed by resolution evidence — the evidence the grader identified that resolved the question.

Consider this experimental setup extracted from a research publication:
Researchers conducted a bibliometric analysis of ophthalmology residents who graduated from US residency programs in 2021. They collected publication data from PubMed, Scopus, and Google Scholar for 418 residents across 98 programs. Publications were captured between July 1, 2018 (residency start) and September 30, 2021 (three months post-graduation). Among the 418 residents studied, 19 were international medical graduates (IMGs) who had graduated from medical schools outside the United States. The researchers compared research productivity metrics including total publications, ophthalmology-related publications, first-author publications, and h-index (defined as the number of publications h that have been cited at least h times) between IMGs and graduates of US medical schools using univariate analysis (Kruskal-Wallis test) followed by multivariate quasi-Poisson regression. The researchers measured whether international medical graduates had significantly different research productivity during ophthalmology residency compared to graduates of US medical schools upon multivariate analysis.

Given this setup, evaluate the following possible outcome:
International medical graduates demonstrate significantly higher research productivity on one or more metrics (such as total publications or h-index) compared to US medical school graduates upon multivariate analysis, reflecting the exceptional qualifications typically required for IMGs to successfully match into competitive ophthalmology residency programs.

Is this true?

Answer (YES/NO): YES